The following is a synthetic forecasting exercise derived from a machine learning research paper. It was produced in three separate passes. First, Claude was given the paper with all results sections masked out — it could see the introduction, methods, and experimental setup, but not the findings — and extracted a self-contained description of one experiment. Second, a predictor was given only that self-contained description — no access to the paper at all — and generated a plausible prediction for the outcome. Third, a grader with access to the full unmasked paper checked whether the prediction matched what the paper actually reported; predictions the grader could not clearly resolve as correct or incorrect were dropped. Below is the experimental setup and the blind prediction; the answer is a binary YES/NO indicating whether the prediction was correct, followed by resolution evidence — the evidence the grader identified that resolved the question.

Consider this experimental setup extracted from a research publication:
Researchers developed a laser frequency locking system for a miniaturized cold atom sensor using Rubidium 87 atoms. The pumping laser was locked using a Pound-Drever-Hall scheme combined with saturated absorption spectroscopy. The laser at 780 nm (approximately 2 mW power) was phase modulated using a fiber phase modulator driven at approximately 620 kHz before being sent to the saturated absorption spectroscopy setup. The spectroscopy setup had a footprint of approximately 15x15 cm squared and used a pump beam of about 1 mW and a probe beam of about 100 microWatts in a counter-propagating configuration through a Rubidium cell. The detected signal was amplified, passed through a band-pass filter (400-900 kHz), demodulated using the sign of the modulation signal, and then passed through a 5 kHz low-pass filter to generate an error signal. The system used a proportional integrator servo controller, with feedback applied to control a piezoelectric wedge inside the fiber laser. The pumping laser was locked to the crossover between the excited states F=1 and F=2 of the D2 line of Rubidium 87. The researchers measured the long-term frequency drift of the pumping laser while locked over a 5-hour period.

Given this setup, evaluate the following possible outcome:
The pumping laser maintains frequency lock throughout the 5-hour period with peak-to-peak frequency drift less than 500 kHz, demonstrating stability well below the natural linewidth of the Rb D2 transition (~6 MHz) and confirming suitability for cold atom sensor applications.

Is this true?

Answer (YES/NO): NO